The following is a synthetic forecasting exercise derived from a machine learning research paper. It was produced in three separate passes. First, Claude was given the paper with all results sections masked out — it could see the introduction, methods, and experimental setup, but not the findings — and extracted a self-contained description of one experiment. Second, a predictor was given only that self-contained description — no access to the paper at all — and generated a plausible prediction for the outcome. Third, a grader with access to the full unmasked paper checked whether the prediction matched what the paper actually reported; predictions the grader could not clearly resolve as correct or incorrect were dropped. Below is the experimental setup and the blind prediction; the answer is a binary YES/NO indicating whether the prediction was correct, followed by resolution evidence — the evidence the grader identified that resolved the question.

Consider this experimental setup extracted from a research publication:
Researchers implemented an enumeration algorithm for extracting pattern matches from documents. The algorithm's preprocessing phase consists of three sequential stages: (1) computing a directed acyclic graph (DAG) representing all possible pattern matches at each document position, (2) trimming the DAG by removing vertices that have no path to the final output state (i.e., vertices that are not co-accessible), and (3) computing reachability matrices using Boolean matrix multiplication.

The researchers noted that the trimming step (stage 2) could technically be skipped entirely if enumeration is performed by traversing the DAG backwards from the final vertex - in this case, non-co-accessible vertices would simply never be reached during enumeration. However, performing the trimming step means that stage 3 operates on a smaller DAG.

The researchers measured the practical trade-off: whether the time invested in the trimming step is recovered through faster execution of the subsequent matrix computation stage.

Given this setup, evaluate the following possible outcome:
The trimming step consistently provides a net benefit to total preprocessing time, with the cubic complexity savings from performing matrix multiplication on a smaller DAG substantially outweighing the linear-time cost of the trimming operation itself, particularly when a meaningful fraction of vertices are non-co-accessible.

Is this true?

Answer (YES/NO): NO